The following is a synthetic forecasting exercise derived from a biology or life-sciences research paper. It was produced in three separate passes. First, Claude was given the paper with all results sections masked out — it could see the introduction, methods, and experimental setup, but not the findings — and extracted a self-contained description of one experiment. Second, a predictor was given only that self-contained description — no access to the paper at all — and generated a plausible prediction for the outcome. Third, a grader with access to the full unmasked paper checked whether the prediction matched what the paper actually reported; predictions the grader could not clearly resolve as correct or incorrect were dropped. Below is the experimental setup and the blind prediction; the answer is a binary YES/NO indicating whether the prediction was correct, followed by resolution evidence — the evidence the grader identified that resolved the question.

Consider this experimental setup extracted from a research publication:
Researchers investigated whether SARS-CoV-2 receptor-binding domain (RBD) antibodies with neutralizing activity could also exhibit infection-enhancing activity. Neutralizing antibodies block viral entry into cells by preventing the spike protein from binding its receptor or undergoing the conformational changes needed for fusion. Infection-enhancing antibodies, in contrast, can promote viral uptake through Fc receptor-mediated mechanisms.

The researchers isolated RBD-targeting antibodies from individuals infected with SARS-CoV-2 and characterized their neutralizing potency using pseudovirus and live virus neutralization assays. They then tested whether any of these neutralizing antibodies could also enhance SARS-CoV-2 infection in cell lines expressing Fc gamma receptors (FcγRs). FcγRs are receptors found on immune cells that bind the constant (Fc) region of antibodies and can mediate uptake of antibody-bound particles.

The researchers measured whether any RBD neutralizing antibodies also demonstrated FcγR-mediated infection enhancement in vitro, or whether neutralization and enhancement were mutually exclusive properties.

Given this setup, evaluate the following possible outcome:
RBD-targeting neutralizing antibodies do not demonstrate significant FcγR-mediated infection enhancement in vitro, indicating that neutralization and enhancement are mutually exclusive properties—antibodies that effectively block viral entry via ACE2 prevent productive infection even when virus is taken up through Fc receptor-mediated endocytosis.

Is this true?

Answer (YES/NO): NO